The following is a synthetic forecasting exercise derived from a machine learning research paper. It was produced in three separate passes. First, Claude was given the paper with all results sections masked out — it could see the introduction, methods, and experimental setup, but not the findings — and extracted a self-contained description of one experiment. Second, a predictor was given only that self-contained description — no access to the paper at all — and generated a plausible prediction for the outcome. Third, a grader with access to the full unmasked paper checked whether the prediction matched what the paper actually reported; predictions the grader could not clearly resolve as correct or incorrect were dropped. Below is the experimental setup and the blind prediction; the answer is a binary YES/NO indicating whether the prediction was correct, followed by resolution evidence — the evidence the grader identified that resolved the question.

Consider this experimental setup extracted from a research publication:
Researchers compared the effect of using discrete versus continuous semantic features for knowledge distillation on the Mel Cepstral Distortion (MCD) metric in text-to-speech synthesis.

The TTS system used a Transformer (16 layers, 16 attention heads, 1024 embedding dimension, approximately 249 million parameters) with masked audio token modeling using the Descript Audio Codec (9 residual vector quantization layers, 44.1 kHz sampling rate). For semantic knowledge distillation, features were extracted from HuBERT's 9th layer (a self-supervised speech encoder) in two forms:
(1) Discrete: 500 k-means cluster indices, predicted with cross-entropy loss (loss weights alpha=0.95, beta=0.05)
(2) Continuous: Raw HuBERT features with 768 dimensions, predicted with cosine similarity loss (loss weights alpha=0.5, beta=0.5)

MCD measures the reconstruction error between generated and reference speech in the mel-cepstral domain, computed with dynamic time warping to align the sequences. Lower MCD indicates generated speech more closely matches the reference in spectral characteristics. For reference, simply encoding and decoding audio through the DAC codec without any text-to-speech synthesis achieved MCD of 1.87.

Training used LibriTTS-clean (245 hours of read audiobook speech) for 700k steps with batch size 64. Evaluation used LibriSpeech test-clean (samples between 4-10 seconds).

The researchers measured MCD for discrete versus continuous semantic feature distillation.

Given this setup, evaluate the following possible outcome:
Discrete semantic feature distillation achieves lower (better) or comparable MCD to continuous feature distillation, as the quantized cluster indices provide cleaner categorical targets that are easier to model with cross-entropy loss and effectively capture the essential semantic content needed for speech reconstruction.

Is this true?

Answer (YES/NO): NO